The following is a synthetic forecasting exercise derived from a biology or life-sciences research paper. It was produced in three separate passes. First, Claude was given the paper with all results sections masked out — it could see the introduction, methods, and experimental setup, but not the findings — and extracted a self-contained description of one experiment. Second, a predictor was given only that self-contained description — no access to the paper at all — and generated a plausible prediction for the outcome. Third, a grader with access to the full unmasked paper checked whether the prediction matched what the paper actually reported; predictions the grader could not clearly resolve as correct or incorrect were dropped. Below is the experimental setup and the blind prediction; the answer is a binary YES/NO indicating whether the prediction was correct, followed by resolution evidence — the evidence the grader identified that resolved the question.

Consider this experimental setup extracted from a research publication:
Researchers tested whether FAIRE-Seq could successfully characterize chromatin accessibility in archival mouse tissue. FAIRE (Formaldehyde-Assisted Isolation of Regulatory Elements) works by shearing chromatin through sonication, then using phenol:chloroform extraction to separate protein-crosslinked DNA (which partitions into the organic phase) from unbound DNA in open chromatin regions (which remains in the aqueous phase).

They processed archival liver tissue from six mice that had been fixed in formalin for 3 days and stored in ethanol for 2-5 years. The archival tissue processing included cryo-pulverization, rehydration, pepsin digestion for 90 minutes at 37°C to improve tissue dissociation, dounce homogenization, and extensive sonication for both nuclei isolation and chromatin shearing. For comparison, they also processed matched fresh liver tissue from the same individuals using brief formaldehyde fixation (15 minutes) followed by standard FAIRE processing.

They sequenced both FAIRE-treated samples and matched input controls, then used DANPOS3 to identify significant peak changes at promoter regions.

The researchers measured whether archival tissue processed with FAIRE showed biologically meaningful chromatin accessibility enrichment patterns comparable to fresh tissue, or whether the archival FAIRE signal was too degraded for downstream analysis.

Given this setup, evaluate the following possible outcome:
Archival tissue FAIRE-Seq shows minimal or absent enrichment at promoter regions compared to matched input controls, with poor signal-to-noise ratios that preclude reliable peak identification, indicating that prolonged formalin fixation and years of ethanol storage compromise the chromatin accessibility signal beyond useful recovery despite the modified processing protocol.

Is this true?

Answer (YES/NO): NO